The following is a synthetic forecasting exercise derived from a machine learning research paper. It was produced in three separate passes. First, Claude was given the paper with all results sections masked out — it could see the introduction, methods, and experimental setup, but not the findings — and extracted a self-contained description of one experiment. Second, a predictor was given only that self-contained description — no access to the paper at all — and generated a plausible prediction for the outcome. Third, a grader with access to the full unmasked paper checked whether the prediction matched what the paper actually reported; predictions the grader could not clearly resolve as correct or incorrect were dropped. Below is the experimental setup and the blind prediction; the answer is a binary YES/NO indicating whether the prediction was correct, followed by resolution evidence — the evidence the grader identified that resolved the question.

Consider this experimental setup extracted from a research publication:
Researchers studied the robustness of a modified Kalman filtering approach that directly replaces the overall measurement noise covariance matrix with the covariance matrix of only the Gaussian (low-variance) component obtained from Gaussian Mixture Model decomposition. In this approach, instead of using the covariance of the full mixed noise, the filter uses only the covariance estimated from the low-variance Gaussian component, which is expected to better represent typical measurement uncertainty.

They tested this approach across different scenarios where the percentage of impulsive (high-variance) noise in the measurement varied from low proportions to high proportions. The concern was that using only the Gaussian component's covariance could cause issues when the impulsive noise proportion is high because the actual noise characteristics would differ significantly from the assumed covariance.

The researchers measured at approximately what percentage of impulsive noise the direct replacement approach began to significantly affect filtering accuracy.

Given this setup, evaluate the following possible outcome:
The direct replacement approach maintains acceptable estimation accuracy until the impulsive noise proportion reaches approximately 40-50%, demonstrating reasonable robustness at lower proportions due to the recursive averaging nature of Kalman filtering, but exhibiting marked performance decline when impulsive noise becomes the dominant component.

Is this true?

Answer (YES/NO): NO